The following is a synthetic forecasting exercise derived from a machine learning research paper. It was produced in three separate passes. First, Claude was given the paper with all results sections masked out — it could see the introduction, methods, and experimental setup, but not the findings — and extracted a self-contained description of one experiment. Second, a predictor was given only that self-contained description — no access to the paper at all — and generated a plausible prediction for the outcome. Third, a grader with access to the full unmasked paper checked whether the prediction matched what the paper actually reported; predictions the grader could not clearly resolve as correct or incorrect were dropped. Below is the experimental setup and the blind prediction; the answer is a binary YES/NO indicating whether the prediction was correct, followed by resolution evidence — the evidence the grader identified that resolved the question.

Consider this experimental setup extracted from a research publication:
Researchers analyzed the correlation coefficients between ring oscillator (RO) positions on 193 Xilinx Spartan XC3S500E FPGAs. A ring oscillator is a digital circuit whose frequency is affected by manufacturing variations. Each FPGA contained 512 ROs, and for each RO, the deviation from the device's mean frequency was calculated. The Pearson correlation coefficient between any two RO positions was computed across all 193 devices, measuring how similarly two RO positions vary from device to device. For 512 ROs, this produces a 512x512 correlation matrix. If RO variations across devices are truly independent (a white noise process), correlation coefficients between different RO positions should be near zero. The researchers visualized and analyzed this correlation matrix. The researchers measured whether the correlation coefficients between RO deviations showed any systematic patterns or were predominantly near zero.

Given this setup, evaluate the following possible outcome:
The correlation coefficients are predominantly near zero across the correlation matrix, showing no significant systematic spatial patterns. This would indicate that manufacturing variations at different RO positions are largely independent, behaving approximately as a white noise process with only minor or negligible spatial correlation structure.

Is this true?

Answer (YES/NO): NO